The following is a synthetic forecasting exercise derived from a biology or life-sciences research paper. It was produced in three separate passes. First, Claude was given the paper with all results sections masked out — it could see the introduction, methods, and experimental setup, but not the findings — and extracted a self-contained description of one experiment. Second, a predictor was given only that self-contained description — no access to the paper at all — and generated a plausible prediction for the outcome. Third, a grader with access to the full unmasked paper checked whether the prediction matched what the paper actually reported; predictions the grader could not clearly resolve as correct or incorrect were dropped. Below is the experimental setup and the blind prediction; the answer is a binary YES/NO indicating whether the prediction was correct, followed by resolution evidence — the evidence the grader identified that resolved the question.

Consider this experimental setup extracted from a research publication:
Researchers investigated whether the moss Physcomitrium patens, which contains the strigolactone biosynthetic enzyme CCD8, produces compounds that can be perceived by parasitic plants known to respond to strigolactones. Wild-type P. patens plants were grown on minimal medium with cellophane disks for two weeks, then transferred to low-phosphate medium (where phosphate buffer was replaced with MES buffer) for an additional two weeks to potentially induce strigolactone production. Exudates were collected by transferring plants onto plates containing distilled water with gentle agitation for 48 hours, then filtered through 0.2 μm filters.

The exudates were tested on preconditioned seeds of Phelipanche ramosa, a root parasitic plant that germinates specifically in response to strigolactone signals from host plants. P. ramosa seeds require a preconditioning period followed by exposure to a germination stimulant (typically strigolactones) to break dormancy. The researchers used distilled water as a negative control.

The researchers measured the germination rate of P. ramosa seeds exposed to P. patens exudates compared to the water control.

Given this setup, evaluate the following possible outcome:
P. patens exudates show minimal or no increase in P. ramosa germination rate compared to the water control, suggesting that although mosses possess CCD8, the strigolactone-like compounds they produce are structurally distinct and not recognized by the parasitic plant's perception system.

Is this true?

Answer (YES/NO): NO